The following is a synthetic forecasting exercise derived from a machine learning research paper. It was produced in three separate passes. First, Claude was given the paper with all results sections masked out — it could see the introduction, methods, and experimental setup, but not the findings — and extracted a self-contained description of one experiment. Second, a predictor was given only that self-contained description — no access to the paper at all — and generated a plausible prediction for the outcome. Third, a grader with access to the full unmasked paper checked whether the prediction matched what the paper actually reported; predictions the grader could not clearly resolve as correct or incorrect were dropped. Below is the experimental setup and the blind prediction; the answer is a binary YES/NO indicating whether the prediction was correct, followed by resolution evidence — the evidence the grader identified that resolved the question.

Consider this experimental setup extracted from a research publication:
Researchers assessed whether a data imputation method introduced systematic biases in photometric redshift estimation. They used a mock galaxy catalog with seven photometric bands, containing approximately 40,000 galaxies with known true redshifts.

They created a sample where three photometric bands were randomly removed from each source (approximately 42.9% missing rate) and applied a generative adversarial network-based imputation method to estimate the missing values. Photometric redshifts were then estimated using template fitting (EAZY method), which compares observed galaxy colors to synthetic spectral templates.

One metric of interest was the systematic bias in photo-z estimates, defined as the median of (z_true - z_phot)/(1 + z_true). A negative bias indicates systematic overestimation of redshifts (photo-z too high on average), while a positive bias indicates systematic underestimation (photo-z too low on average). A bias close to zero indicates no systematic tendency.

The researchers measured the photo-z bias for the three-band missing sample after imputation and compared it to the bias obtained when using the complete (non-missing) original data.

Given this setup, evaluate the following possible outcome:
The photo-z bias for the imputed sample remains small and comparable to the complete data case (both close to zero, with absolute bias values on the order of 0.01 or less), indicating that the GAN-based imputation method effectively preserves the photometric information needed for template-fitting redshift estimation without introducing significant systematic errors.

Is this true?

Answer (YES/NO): YES